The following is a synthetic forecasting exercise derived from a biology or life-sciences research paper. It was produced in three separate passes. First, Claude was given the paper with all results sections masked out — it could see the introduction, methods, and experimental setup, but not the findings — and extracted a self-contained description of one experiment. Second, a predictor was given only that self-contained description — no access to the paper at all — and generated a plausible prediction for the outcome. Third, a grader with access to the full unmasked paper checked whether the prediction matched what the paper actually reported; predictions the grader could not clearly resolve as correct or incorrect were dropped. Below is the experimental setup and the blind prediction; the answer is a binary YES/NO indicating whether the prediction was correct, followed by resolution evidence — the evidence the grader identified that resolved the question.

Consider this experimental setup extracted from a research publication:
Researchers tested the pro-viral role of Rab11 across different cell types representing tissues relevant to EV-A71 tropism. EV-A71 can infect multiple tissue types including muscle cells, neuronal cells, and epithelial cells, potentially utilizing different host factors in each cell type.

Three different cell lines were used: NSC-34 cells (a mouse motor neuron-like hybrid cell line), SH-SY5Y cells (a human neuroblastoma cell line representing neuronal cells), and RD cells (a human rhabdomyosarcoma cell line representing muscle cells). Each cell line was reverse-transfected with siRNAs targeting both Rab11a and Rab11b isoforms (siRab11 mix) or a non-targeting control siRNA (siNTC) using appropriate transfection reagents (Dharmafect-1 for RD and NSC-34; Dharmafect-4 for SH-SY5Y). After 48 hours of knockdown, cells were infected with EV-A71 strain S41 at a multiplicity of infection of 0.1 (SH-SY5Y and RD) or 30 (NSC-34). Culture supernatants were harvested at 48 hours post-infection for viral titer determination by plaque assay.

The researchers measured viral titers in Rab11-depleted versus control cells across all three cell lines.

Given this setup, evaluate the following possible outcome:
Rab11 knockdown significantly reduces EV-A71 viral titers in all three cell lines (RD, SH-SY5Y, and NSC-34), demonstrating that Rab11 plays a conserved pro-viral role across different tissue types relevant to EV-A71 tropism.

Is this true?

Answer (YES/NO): YES